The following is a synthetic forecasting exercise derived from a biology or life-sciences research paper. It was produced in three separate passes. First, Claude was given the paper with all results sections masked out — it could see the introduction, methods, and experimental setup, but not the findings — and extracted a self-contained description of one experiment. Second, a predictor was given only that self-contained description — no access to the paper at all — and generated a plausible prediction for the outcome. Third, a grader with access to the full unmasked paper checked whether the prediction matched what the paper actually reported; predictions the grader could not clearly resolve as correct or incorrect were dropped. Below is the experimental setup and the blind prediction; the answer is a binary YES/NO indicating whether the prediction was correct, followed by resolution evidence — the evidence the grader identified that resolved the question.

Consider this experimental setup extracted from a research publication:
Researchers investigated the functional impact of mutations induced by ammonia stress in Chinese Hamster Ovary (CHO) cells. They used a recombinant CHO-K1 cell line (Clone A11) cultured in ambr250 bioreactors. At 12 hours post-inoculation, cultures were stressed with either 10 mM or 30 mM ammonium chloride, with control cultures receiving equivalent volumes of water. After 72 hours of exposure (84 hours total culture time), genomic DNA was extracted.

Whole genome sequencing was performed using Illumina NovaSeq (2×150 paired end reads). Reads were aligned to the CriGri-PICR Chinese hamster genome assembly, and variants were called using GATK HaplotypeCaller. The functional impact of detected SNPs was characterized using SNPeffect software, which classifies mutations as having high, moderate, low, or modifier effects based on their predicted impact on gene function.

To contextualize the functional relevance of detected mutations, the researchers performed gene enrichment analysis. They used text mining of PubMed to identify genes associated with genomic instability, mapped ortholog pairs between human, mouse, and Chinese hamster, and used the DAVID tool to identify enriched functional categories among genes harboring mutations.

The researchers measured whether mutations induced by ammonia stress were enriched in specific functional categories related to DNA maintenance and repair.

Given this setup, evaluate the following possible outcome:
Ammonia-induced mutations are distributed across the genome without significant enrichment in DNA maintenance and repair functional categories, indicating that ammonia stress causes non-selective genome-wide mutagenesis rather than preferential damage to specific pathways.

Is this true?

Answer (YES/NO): NO